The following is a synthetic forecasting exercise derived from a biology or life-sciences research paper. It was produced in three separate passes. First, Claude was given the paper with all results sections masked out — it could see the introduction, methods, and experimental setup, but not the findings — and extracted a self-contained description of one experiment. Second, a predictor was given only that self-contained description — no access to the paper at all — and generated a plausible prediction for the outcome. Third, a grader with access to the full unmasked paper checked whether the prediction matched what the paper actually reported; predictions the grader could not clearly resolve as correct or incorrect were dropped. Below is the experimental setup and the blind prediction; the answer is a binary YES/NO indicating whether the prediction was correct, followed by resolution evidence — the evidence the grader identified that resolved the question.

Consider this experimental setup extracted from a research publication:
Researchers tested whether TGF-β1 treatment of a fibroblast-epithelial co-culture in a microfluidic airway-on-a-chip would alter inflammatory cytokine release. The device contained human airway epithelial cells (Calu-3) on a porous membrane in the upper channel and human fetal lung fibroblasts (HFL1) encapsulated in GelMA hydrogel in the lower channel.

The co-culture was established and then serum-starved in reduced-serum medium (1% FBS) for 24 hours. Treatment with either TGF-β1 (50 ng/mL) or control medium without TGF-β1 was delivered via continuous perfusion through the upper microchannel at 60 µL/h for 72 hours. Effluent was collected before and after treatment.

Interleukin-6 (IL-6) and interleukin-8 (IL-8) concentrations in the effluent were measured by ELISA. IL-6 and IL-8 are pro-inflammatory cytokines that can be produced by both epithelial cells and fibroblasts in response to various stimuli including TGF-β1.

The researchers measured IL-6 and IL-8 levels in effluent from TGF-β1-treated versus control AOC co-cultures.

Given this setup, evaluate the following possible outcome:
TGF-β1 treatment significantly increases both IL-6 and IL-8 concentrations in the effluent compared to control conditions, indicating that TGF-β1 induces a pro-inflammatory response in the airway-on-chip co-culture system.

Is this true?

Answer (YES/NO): YES